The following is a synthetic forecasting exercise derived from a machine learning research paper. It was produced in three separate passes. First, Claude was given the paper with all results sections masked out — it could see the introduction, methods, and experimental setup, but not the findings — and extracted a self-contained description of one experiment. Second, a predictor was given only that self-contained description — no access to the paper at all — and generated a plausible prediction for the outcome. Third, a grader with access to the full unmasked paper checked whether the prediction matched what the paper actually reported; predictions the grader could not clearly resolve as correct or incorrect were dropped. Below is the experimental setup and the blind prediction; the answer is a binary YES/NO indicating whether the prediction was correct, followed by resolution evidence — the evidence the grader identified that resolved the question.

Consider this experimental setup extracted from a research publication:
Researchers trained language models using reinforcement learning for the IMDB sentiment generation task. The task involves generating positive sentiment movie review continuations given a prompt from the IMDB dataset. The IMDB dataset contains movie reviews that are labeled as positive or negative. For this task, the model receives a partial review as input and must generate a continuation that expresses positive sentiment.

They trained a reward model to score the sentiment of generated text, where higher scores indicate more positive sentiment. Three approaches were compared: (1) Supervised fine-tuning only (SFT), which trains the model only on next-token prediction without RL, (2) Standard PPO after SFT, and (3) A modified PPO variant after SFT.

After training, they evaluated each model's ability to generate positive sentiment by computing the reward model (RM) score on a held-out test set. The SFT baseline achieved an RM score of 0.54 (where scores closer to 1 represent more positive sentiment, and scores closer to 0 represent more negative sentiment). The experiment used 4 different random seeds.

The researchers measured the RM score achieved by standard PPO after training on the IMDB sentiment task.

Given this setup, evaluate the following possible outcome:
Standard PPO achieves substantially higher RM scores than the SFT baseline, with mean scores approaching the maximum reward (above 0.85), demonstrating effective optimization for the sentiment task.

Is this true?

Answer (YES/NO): YES